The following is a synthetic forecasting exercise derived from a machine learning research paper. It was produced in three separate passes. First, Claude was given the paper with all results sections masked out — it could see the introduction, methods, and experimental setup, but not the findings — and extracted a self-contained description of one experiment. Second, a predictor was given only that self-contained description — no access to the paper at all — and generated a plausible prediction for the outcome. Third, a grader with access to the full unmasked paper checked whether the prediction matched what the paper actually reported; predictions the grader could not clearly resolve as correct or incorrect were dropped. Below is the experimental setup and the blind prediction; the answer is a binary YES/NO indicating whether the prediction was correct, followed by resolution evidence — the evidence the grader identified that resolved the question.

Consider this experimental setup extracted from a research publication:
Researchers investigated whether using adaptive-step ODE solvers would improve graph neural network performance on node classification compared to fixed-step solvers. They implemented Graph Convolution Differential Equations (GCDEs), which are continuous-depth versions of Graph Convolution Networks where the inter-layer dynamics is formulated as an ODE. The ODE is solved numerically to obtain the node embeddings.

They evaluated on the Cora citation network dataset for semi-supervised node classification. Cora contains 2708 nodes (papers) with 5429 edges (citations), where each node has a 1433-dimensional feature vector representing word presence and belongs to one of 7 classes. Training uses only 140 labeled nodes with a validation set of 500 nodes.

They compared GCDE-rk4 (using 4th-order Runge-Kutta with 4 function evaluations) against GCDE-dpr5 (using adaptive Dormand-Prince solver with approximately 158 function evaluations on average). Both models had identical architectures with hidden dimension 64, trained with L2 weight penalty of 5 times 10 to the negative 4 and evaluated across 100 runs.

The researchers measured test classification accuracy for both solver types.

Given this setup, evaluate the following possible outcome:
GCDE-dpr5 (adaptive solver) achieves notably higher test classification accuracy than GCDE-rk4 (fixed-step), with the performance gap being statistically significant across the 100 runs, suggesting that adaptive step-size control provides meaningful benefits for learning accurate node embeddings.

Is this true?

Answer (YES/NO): NO